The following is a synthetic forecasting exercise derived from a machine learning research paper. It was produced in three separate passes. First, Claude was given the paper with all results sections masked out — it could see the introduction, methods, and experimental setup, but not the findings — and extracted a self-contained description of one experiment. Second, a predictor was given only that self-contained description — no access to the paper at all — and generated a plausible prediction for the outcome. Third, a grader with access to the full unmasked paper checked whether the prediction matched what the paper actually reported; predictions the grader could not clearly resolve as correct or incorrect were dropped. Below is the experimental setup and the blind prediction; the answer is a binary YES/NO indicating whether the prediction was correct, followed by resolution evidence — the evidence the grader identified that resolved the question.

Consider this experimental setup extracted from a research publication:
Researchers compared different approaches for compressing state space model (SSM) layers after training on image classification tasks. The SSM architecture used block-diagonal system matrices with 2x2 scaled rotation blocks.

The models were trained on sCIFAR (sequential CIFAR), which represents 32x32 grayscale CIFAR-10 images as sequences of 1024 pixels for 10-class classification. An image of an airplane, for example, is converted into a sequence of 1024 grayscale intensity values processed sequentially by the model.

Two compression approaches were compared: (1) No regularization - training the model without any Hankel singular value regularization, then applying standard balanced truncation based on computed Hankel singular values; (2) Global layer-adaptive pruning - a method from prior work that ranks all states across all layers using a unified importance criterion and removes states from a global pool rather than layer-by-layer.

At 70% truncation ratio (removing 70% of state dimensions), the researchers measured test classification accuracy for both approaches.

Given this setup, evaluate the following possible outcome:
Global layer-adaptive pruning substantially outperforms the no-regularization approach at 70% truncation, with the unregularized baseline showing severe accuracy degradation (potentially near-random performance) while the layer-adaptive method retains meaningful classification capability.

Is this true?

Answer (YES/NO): NO